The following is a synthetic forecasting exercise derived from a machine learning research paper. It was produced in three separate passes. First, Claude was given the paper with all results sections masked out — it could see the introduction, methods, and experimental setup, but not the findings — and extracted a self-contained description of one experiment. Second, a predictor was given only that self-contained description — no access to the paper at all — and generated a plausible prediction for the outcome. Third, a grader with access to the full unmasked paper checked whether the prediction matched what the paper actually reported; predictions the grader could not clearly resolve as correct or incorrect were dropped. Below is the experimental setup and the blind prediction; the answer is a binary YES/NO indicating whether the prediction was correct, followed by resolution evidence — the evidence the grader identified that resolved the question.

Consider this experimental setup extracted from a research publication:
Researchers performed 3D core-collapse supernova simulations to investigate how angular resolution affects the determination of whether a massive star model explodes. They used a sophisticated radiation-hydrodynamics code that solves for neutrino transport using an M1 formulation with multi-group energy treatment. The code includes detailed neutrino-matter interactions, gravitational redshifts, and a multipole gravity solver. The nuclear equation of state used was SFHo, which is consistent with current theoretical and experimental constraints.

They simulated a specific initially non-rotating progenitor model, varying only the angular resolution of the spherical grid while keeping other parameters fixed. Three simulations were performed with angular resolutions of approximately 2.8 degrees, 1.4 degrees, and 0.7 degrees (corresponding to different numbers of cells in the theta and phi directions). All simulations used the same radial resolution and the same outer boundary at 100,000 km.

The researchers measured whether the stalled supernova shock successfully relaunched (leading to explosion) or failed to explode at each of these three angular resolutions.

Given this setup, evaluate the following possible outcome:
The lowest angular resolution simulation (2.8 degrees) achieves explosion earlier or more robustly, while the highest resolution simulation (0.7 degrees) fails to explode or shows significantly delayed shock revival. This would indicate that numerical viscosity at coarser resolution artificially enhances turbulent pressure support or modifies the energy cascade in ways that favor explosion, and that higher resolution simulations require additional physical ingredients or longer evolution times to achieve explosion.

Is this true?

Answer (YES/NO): NO